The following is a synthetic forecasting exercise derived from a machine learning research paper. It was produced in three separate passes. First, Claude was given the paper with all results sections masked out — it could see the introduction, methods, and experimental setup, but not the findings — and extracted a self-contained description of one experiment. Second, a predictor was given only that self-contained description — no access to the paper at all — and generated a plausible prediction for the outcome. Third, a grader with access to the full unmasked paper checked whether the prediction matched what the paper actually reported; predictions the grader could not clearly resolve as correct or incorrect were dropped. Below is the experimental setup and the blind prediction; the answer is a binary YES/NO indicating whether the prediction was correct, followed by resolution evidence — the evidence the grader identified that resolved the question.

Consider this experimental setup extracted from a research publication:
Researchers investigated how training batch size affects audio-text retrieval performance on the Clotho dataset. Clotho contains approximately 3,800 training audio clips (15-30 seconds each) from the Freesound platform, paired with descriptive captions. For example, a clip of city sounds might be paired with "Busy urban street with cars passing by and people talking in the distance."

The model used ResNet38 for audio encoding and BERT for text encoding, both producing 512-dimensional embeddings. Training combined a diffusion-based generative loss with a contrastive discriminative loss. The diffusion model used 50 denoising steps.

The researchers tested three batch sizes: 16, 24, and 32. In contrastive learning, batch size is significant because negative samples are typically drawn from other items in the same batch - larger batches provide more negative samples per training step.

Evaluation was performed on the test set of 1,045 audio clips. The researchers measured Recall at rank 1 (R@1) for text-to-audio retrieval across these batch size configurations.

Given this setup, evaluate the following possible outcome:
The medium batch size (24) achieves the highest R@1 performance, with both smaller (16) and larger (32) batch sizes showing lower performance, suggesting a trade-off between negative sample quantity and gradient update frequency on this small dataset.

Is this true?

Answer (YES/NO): YES